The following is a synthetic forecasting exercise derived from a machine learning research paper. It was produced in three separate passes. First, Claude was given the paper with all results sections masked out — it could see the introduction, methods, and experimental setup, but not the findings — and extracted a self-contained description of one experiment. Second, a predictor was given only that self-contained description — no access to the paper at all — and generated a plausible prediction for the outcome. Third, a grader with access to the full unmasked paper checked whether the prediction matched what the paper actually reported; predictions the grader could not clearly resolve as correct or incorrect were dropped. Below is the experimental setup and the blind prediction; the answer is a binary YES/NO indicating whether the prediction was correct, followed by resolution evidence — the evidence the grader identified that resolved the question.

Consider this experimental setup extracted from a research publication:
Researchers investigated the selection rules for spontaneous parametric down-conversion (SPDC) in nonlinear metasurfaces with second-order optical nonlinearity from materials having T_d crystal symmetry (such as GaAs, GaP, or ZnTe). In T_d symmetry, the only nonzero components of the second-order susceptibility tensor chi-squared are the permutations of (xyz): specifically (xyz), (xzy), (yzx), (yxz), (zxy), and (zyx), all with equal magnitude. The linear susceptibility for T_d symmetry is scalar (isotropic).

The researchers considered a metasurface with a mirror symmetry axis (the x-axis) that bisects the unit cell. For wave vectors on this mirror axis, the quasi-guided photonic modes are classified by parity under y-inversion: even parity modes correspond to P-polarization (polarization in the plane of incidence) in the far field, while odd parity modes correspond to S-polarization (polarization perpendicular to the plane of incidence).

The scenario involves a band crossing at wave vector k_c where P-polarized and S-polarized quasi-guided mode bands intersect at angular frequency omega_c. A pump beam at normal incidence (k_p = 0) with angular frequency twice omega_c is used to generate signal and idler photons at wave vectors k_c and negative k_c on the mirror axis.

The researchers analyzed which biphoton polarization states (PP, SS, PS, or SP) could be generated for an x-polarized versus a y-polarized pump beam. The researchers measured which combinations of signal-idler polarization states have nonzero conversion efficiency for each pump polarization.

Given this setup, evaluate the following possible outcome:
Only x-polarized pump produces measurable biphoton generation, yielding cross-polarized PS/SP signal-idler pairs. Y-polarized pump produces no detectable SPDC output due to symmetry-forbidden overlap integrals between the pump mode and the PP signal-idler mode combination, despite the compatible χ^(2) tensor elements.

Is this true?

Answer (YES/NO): NO